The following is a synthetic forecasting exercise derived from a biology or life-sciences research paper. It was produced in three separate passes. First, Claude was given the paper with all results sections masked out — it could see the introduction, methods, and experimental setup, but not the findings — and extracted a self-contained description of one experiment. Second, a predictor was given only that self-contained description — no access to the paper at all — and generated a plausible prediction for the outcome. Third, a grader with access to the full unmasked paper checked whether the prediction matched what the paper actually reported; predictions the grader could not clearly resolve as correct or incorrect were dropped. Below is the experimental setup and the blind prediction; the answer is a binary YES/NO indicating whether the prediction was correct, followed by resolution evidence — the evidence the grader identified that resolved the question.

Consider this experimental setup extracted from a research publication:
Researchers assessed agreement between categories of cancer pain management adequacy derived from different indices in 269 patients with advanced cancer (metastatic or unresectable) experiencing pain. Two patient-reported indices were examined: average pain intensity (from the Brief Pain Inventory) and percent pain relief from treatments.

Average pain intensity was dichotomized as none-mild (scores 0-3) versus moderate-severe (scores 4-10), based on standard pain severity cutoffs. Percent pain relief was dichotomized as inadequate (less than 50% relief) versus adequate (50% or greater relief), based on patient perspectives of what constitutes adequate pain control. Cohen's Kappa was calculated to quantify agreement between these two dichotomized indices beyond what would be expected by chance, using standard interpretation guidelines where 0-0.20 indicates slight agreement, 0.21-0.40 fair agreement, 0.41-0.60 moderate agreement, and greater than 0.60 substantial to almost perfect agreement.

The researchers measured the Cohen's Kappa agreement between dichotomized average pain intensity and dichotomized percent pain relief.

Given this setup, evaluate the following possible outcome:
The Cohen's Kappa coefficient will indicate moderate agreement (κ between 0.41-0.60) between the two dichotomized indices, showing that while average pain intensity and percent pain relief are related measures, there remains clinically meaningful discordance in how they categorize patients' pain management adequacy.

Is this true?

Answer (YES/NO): YES